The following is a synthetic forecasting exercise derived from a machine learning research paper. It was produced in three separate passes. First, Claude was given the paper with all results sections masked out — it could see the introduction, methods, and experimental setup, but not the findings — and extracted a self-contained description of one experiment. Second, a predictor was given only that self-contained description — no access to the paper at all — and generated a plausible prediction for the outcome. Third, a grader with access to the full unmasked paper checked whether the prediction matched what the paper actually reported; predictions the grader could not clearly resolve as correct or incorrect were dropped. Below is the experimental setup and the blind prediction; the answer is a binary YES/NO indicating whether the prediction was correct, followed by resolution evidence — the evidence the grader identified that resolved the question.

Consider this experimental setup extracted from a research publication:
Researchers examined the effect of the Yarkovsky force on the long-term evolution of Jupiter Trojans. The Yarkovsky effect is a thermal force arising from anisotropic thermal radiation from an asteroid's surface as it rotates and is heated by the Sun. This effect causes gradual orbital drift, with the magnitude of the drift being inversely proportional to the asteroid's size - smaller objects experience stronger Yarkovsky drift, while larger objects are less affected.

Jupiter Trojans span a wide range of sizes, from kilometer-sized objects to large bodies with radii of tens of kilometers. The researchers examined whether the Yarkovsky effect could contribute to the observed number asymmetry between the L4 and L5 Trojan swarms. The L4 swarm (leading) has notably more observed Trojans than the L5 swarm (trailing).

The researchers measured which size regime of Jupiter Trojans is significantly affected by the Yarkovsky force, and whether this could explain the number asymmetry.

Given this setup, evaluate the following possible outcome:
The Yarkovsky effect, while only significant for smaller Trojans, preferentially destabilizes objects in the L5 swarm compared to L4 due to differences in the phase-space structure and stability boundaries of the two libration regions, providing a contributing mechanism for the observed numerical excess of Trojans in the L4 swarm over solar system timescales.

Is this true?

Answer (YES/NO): NO